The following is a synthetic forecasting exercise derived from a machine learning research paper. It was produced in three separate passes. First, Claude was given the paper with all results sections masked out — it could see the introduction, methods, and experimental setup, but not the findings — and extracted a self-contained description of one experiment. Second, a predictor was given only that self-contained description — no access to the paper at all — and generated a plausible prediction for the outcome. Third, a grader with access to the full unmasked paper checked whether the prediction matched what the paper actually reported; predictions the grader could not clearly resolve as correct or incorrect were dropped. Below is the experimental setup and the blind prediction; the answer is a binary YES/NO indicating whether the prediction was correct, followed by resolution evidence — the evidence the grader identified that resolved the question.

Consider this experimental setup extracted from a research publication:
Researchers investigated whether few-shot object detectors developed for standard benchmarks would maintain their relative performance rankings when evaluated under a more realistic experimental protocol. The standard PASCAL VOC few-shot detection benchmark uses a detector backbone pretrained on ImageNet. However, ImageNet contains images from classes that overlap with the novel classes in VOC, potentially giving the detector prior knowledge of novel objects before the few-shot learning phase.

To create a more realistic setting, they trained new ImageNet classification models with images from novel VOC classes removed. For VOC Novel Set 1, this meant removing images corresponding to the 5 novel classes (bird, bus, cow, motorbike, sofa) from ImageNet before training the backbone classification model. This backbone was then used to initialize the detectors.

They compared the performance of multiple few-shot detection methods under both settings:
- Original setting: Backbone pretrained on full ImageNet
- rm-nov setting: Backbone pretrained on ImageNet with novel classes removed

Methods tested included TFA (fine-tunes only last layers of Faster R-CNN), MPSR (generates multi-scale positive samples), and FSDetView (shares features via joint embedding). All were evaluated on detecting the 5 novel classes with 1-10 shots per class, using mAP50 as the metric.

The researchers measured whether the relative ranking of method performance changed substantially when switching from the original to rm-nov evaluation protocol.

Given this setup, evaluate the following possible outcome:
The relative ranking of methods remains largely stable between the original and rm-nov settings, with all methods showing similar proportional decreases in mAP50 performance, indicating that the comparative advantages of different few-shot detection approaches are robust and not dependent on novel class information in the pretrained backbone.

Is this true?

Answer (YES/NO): NO